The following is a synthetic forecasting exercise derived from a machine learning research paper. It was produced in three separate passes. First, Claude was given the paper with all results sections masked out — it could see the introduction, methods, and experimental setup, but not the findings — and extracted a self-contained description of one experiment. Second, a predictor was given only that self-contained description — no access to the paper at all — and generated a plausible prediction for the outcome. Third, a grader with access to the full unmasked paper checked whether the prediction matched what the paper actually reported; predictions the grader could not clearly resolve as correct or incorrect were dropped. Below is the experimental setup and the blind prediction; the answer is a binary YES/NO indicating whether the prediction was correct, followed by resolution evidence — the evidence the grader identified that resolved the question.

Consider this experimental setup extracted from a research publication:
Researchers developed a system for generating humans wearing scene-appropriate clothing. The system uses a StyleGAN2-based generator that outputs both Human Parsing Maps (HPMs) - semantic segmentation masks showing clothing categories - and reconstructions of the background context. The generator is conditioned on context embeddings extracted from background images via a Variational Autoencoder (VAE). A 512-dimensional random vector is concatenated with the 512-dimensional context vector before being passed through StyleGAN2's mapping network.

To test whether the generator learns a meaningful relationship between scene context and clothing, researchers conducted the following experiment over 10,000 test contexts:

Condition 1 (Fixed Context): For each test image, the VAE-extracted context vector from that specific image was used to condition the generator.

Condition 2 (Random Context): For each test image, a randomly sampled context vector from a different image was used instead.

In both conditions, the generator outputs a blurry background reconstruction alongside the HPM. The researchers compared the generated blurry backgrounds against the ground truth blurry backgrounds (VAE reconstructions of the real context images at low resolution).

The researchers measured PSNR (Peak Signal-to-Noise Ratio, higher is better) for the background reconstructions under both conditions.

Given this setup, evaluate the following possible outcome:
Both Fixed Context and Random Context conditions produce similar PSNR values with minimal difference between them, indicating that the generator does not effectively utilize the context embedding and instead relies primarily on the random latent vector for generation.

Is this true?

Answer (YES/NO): NO